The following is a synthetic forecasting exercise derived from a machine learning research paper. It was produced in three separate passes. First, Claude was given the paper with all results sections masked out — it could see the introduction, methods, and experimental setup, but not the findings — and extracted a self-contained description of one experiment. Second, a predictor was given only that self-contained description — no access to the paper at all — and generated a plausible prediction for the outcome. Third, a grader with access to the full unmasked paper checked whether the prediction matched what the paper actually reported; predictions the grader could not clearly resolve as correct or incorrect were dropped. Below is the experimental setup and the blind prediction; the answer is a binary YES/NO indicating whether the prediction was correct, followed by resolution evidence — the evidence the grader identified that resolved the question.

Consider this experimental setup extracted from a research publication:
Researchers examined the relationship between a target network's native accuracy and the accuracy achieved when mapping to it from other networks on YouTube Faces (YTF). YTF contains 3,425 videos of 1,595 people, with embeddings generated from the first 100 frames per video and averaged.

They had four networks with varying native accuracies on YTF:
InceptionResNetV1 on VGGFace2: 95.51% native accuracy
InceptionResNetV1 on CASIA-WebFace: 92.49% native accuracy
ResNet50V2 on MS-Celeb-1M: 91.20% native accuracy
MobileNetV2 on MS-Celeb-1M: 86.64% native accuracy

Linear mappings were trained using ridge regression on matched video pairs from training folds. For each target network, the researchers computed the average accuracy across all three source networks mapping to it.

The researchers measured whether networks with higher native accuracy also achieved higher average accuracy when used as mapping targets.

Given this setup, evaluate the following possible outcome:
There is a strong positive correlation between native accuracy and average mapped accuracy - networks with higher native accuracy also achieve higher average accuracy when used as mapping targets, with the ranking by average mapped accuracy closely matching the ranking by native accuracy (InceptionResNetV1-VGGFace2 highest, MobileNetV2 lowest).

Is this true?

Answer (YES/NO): NO